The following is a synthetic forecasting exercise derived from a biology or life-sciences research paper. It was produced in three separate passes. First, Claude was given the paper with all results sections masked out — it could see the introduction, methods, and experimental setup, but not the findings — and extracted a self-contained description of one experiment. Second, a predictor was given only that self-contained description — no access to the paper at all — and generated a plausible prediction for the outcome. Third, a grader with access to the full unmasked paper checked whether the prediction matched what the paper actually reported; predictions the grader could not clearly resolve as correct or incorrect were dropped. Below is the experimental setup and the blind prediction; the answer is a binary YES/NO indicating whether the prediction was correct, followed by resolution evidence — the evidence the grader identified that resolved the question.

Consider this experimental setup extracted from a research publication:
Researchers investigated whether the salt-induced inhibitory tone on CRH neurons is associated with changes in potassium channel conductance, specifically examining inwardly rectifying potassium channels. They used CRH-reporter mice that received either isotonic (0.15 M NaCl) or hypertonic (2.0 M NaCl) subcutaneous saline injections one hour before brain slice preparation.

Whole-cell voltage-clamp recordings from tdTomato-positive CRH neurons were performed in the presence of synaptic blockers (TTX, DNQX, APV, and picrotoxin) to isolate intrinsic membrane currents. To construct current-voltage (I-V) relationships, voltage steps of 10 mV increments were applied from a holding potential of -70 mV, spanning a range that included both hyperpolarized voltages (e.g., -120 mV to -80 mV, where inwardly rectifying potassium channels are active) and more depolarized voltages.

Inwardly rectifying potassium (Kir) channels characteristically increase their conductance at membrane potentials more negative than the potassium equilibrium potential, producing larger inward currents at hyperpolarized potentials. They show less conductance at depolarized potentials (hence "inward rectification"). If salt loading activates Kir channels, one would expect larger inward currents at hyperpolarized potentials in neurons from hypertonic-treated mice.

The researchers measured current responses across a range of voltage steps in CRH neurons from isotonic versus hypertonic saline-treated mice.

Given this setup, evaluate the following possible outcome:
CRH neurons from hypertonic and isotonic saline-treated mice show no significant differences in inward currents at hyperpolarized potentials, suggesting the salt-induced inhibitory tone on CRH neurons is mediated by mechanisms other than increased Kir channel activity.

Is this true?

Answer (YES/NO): NO